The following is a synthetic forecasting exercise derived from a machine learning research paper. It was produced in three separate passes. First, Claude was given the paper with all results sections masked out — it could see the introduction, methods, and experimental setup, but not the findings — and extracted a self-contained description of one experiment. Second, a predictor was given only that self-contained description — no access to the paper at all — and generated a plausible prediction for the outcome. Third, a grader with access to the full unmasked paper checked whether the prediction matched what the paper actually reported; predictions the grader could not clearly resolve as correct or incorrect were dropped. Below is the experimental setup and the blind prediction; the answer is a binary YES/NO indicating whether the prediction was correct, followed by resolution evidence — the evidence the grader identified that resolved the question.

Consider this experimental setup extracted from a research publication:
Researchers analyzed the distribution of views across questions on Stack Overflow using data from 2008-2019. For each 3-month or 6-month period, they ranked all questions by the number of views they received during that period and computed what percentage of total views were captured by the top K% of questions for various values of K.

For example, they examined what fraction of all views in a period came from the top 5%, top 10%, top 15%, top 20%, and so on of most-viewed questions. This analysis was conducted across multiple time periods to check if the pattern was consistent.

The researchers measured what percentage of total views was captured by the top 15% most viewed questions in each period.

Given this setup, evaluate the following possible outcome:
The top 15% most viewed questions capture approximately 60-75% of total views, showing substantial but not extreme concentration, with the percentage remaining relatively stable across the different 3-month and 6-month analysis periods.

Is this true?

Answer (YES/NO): NO